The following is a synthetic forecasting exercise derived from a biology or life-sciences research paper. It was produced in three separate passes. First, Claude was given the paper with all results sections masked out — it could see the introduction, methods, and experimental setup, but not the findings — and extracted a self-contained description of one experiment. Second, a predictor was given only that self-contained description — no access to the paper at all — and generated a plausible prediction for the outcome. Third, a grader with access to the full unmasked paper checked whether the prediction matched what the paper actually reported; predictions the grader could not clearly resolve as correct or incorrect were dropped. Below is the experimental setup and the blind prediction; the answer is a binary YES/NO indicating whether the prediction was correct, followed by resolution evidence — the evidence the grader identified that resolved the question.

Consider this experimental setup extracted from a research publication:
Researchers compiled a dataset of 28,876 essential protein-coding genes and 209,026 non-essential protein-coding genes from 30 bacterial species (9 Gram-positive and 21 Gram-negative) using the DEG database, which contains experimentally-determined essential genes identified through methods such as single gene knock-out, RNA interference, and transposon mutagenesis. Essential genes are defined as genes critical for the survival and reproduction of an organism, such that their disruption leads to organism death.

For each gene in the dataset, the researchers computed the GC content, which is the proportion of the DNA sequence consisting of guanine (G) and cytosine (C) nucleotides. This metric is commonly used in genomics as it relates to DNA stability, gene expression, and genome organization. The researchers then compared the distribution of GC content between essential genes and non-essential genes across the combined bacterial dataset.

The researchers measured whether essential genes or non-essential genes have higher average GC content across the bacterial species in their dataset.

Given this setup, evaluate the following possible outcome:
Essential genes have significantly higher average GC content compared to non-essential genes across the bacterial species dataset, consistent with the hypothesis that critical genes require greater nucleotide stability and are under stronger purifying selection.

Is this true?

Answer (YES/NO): NO